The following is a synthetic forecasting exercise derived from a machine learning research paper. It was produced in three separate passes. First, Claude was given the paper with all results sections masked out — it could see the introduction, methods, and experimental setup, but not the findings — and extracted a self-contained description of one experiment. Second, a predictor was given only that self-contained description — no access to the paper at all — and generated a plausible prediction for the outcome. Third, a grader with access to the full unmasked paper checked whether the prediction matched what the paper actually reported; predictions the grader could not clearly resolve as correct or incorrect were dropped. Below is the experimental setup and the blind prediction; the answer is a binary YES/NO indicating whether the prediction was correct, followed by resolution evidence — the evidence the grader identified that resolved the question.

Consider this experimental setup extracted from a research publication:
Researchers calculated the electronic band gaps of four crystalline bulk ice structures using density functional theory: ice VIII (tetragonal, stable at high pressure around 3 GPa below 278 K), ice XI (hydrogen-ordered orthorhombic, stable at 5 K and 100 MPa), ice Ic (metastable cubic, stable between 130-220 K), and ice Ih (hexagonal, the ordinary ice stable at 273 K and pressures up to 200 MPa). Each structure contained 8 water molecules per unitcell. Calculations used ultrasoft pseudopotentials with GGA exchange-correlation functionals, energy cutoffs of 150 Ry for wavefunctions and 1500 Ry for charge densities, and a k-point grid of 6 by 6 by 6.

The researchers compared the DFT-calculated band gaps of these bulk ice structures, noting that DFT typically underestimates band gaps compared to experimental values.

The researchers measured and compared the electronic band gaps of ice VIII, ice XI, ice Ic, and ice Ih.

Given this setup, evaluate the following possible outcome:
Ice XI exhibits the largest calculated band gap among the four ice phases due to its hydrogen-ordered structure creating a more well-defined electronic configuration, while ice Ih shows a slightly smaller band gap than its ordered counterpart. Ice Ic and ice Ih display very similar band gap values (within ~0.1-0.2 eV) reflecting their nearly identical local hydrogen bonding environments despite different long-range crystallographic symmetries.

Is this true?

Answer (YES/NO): NO